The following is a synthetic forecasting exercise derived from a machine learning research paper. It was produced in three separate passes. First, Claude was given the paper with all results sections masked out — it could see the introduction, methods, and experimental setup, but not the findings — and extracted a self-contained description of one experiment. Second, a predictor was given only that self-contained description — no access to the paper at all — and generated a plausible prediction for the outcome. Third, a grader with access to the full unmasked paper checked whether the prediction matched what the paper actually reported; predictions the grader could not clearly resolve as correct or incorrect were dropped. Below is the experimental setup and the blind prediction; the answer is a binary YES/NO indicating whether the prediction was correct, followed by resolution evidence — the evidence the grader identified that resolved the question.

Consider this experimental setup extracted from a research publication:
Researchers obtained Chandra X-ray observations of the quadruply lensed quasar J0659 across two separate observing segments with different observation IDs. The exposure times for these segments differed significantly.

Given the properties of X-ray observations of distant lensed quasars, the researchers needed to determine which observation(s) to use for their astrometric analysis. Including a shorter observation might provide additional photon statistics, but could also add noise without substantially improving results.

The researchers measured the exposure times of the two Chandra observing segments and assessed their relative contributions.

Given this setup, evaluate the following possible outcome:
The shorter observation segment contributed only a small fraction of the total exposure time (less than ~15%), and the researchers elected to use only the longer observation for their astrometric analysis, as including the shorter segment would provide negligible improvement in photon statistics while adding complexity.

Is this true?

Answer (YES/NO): YES